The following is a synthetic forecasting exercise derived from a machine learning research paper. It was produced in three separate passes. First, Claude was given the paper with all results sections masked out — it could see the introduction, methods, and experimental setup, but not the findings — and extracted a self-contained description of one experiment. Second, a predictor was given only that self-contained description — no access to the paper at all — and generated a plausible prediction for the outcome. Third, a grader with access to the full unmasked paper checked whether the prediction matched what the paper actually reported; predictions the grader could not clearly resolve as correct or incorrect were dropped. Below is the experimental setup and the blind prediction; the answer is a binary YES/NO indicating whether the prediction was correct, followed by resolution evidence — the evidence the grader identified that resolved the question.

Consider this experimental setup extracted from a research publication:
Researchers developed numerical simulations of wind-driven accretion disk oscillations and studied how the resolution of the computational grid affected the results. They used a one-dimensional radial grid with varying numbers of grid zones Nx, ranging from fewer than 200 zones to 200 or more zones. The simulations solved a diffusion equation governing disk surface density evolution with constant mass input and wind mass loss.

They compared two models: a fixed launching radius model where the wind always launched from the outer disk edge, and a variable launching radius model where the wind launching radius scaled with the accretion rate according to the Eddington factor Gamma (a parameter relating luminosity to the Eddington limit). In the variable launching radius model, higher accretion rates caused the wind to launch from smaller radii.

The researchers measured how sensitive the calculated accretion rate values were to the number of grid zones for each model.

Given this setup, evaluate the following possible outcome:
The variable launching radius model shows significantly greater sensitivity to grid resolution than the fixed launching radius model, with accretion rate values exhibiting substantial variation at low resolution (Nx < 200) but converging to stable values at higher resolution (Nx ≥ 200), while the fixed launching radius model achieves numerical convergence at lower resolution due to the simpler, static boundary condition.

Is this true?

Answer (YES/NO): NO